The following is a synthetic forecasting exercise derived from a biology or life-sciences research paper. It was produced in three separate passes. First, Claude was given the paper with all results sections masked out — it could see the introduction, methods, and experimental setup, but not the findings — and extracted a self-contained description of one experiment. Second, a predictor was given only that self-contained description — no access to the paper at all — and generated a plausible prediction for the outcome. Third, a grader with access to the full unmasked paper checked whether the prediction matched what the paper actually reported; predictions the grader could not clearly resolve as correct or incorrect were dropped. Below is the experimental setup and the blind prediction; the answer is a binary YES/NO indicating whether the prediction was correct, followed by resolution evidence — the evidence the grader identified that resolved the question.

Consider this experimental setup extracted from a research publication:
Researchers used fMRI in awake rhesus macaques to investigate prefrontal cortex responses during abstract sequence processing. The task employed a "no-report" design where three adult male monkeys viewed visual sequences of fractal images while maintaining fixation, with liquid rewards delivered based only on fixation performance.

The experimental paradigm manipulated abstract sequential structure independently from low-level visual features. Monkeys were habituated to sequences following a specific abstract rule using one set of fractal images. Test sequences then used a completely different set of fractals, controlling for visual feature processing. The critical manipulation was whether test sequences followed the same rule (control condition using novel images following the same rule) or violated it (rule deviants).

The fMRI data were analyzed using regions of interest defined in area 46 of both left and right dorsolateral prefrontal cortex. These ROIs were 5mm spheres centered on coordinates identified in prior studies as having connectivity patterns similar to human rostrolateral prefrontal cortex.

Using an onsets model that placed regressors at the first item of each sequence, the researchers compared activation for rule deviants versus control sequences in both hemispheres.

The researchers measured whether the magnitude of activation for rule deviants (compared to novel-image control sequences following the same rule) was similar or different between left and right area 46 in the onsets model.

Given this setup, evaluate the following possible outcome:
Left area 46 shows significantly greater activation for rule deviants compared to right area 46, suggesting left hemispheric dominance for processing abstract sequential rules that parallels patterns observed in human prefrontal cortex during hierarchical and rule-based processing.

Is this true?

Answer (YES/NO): NO